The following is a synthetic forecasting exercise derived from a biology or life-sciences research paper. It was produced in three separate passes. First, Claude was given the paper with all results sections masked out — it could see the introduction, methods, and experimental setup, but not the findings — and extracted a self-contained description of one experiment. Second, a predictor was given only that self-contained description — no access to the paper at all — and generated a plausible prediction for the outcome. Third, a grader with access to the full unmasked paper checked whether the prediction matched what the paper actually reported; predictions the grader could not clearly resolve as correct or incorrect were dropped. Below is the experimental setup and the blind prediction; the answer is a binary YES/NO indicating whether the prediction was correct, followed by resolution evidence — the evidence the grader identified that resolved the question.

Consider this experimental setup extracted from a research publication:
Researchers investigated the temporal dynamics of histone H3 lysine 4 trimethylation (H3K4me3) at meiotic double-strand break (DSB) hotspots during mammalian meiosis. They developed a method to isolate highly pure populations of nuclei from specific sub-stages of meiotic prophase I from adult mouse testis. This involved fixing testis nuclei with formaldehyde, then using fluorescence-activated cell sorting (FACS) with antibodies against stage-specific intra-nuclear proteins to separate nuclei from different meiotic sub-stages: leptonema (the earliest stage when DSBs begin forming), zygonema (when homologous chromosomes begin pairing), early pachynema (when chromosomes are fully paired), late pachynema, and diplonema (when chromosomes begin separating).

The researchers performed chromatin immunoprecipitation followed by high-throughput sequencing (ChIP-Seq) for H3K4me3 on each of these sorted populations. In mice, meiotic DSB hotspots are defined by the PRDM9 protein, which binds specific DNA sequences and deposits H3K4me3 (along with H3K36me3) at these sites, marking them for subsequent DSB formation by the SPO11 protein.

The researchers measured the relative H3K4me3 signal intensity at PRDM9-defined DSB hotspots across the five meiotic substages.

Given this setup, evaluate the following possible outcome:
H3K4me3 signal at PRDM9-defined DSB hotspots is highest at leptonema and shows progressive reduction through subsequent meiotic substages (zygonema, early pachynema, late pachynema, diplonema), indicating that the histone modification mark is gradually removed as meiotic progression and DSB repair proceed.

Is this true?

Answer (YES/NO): NO